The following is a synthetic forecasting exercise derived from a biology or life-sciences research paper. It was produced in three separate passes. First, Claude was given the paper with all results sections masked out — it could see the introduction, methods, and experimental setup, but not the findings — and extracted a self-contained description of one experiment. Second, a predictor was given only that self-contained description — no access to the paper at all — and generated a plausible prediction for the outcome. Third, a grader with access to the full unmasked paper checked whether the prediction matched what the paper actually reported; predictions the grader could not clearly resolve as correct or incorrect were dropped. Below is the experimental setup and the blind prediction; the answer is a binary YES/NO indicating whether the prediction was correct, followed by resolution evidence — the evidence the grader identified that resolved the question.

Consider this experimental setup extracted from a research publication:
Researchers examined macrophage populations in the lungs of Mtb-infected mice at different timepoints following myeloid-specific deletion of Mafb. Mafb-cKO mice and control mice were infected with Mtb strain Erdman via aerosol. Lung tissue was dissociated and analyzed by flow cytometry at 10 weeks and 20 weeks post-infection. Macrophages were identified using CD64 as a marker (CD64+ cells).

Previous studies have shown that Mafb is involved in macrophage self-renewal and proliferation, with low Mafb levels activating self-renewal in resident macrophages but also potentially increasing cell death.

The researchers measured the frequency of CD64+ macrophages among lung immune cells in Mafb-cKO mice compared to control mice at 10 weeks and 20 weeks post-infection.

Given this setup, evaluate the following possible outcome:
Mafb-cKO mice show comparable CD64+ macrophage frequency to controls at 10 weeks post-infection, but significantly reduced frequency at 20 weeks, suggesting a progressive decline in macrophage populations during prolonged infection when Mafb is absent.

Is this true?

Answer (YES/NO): NO